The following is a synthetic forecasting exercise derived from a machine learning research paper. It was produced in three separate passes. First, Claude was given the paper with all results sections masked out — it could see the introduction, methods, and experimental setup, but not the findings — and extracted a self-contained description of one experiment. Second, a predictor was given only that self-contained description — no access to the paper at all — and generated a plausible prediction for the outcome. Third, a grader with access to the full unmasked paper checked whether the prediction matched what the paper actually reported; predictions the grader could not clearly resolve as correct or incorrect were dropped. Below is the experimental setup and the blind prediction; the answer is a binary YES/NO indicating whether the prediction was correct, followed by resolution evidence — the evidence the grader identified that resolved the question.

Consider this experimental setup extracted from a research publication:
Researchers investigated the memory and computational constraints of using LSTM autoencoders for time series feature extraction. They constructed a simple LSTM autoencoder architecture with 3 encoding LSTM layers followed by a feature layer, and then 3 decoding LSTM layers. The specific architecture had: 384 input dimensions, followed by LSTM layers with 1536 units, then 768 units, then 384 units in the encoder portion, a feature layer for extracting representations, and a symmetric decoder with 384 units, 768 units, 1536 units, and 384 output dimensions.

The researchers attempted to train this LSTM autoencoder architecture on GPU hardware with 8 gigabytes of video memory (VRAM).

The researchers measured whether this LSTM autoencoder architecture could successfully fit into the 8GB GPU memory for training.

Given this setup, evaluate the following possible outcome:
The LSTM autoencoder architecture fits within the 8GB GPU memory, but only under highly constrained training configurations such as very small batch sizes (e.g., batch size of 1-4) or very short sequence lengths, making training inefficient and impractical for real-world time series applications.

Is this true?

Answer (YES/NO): NO